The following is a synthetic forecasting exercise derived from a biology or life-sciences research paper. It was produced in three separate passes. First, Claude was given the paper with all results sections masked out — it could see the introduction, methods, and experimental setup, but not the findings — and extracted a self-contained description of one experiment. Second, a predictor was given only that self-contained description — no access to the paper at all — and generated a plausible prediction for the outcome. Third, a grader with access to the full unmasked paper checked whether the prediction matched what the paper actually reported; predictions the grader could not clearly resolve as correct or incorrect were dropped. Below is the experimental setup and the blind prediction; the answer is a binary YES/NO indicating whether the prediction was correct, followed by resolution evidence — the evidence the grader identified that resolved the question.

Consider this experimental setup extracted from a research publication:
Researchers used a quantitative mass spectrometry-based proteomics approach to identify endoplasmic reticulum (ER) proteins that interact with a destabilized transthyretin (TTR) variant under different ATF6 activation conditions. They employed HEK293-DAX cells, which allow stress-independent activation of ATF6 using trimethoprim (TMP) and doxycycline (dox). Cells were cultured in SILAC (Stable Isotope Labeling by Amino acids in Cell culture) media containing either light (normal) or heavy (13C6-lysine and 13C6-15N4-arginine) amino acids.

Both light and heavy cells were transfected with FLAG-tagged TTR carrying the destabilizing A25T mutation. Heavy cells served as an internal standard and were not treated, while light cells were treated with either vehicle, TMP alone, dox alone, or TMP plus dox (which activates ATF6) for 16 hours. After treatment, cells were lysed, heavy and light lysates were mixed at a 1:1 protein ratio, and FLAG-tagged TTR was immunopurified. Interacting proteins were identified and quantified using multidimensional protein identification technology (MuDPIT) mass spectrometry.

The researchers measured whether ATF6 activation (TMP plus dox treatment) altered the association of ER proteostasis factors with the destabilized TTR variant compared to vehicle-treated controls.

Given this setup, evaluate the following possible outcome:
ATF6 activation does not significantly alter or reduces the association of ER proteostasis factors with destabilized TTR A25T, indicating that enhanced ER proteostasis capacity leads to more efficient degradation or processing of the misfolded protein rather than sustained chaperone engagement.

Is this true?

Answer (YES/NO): NO